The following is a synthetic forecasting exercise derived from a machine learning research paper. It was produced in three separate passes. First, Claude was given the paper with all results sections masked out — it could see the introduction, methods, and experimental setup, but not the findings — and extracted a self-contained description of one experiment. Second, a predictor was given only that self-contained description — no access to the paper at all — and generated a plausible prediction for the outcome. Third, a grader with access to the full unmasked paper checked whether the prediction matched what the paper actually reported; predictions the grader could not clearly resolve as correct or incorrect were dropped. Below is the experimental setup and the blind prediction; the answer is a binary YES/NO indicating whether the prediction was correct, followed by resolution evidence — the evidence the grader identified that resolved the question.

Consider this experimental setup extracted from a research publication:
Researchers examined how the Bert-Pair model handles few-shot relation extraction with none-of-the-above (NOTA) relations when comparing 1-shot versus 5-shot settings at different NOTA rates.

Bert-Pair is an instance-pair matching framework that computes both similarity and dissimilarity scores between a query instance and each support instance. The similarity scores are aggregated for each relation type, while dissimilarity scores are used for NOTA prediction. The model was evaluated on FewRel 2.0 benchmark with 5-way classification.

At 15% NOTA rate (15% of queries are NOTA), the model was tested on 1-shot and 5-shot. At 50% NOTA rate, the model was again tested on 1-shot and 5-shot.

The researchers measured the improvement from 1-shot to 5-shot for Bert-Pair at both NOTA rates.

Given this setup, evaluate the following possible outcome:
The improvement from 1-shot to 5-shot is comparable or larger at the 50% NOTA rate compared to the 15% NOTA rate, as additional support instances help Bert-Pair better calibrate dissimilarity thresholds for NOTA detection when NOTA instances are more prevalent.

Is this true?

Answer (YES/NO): NO